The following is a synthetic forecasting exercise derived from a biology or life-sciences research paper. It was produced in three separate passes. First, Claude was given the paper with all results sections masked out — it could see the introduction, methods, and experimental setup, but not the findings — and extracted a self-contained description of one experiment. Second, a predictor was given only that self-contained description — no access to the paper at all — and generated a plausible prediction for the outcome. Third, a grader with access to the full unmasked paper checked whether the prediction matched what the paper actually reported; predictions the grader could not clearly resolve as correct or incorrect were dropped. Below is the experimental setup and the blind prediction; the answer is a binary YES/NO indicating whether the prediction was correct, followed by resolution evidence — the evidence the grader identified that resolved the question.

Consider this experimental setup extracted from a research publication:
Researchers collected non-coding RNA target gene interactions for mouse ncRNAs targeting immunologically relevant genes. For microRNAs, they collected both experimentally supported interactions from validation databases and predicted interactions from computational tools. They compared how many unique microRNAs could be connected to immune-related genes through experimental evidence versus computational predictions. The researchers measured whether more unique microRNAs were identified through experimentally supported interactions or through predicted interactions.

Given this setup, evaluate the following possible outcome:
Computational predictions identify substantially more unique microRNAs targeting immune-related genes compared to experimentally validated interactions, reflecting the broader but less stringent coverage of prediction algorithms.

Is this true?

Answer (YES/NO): YES